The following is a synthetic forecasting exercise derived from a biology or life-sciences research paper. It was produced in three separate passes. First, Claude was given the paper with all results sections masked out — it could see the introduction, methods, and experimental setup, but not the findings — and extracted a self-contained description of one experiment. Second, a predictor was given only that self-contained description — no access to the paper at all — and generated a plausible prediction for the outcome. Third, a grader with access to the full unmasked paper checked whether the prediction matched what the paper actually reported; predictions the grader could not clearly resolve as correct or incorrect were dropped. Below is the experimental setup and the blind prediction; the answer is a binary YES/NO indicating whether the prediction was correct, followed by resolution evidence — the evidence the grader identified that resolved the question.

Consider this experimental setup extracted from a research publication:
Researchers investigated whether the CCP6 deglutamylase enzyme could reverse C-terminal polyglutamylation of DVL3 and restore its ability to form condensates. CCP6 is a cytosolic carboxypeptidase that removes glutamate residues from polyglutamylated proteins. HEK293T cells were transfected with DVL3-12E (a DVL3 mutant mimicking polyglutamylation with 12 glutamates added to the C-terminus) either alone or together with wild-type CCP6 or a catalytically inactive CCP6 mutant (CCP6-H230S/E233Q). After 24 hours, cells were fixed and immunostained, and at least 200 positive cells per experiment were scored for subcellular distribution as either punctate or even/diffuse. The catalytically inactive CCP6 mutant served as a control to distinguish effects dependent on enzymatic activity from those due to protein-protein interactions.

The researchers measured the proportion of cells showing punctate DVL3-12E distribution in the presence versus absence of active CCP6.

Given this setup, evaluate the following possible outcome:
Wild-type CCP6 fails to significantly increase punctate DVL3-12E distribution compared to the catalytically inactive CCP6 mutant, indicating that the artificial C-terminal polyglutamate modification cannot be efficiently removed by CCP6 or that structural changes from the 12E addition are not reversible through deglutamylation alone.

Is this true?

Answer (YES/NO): NO